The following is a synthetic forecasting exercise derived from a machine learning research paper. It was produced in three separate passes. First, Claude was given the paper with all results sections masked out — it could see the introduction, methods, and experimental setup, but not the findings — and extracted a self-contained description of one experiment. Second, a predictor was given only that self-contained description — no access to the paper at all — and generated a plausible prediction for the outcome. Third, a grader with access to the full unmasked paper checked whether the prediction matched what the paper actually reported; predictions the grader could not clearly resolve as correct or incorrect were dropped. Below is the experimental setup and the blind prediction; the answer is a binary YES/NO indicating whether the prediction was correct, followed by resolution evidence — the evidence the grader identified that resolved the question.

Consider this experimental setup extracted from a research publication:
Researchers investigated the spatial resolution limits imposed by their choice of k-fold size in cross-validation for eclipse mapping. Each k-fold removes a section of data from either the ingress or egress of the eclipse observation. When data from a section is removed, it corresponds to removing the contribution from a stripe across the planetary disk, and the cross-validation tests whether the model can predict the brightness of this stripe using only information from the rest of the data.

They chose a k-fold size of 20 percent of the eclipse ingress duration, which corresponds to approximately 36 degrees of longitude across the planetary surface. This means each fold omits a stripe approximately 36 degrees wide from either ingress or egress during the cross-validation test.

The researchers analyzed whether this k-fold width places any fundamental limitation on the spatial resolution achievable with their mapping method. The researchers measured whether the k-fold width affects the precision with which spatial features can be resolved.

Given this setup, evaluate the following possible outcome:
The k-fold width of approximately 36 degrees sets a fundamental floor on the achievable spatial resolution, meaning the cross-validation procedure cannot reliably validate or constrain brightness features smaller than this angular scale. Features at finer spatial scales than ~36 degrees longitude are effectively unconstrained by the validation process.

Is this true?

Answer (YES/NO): NO